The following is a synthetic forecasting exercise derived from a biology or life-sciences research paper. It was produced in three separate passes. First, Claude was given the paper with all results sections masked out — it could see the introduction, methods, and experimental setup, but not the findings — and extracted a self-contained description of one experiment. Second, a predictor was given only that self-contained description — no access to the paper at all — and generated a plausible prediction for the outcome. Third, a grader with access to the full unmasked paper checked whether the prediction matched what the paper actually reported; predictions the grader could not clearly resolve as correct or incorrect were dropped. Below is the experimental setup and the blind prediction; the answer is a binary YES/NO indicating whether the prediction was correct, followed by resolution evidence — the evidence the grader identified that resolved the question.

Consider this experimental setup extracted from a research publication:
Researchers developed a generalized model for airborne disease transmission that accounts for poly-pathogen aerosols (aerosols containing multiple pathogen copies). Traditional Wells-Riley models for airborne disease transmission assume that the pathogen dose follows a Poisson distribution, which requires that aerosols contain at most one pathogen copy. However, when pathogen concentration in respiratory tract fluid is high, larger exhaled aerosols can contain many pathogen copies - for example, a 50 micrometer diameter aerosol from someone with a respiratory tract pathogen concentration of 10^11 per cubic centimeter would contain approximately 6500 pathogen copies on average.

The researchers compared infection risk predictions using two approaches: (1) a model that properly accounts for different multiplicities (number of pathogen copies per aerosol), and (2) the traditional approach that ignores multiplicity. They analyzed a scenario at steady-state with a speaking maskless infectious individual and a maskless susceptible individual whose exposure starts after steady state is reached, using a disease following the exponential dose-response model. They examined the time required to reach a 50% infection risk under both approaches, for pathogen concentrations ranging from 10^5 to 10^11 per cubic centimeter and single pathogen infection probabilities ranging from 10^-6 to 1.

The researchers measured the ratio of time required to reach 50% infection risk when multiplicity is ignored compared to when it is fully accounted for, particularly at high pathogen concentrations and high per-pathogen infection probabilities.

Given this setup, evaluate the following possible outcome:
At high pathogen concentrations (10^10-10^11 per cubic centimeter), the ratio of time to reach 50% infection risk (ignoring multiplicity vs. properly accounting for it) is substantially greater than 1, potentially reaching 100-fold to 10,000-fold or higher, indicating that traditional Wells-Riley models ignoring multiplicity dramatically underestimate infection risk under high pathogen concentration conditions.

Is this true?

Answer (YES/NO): NO